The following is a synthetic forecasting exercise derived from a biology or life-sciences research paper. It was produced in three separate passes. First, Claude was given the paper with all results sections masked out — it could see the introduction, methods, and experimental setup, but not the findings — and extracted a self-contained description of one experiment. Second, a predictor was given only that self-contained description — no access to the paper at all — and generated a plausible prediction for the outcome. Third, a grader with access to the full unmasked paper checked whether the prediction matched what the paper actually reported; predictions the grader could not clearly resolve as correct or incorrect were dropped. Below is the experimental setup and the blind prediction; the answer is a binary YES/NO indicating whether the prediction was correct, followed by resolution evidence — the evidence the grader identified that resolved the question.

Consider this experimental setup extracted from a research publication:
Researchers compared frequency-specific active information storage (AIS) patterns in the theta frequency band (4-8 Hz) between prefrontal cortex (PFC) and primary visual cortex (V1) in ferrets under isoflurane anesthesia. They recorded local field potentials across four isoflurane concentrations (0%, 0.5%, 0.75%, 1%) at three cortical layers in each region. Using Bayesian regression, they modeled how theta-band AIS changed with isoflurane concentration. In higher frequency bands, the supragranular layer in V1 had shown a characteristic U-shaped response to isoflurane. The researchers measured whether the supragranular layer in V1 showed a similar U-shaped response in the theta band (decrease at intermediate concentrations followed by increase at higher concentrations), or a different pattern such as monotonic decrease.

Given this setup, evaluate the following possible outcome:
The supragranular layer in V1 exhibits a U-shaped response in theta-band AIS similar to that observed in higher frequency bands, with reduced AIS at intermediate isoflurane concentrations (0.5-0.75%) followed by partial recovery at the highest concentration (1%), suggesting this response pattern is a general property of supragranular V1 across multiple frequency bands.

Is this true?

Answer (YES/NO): YES